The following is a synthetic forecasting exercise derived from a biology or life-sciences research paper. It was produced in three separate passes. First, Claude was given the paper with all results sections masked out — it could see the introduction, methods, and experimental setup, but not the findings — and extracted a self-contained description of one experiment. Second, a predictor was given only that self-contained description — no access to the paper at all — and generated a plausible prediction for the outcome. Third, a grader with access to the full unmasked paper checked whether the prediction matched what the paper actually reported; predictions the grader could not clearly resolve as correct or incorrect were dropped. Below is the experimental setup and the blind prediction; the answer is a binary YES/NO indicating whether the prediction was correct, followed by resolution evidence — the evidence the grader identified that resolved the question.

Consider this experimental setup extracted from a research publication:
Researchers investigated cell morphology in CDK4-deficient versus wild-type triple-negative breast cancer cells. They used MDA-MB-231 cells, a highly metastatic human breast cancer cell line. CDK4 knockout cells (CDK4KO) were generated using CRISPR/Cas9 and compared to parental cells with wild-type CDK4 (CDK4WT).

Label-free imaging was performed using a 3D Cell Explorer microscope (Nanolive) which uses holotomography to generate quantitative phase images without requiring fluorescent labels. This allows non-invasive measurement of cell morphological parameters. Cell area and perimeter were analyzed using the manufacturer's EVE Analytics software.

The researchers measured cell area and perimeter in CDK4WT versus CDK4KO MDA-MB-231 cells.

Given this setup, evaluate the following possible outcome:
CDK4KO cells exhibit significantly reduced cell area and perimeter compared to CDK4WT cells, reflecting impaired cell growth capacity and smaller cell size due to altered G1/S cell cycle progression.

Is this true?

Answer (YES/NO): NO